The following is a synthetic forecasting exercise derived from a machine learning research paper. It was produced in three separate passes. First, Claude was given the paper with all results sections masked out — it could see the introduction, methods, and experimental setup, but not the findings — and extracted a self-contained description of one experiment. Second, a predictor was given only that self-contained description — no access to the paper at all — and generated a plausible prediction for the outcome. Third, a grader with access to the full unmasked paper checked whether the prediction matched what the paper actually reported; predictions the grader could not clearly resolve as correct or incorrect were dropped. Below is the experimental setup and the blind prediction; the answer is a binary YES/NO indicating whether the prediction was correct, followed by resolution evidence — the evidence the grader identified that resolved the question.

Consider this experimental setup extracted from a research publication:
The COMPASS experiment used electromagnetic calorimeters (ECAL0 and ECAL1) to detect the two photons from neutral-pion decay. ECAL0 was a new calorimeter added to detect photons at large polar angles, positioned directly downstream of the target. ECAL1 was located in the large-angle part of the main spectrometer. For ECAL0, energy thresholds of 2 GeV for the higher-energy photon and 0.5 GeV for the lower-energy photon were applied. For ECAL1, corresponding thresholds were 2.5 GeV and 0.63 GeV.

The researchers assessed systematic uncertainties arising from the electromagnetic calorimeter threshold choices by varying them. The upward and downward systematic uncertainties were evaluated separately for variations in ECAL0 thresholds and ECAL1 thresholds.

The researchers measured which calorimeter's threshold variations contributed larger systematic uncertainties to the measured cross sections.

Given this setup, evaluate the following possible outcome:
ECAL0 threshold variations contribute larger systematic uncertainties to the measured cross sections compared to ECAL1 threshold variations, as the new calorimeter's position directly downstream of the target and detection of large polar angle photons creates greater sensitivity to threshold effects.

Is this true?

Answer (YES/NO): YES